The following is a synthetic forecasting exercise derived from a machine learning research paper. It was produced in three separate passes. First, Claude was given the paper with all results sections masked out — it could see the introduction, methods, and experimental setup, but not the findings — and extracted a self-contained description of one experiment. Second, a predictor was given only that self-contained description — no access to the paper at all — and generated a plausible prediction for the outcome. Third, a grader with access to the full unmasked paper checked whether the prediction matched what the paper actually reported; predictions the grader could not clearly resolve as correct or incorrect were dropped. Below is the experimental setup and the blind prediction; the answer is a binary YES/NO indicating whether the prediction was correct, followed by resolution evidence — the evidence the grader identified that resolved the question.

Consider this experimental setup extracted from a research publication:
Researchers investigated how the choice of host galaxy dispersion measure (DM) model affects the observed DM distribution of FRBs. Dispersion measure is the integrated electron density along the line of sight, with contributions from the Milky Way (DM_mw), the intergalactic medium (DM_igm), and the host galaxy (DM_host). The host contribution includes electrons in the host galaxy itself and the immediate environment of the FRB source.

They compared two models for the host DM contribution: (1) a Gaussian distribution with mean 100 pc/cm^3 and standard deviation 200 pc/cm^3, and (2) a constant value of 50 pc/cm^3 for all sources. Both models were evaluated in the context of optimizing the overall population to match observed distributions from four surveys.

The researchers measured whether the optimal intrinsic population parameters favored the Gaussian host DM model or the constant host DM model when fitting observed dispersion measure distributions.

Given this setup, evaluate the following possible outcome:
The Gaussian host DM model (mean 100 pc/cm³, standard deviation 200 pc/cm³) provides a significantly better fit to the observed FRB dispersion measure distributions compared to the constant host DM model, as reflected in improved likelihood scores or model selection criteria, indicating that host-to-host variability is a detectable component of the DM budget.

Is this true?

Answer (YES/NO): NO